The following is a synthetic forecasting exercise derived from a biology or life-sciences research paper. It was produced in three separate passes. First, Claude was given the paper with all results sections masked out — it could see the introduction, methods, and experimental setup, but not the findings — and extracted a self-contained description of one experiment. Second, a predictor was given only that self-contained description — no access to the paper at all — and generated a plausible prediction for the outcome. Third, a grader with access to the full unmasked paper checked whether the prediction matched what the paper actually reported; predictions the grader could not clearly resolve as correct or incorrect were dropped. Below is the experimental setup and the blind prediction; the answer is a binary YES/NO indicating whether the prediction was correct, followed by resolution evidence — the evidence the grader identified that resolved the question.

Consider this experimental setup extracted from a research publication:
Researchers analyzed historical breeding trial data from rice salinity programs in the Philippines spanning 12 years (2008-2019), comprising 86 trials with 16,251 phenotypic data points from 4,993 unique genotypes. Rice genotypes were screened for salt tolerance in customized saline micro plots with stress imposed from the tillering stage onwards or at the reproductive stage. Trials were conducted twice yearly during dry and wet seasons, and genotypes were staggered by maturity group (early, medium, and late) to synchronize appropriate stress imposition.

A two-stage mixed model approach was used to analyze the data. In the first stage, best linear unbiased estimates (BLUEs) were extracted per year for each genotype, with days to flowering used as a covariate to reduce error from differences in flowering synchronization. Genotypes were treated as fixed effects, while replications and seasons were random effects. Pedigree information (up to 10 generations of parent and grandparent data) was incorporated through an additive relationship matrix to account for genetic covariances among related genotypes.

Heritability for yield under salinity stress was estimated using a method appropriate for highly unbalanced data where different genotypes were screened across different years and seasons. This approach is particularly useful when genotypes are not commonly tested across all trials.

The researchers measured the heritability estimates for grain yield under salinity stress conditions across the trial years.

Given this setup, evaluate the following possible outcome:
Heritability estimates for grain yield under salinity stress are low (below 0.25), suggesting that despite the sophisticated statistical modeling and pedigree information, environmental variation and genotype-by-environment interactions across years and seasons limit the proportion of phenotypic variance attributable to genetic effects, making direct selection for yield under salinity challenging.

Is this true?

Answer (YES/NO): NO